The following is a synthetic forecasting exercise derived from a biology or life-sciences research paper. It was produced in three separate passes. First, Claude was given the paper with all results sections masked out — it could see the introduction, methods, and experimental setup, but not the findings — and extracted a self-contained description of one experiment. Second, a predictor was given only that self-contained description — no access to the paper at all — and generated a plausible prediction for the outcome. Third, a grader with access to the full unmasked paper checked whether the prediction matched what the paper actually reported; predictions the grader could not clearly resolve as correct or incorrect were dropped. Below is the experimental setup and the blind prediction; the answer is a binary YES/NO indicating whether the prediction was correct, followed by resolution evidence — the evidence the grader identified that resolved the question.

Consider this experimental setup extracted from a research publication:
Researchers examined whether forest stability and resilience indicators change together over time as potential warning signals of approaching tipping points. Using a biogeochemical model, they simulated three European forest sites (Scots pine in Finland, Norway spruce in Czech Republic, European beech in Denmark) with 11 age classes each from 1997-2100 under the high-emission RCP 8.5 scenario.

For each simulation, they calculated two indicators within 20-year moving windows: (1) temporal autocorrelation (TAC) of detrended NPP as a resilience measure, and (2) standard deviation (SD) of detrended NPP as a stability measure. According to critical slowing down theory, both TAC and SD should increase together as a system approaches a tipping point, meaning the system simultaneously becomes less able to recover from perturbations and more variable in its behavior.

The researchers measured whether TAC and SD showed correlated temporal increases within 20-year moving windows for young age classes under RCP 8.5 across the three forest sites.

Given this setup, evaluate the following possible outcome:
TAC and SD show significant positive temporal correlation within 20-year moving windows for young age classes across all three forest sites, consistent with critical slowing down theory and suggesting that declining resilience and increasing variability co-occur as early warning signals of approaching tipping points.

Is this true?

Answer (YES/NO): NO